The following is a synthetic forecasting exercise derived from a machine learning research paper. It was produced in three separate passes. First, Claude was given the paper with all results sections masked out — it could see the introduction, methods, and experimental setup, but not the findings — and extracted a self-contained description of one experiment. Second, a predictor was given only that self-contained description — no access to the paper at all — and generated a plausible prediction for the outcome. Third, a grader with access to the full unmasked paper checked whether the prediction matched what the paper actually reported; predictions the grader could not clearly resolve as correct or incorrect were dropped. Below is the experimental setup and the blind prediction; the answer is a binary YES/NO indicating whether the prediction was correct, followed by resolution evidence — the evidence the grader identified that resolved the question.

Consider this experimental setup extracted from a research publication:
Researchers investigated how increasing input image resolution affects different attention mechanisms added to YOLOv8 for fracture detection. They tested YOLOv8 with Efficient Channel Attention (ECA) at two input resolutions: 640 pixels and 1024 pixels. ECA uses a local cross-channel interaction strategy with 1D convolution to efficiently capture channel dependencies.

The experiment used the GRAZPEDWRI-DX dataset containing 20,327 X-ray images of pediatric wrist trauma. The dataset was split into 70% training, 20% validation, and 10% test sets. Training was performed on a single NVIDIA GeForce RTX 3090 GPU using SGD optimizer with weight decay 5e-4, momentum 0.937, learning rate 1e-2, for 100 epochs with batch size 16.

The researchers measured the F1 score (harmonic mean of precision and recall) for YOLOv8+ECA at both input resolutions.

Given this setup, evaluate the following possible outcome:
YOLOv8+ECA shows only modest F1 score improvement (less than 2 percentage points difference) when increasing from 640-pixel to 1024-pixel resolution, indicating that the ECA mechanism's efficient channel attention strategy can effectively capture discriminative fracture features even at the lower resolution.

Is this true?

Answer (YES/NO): NO